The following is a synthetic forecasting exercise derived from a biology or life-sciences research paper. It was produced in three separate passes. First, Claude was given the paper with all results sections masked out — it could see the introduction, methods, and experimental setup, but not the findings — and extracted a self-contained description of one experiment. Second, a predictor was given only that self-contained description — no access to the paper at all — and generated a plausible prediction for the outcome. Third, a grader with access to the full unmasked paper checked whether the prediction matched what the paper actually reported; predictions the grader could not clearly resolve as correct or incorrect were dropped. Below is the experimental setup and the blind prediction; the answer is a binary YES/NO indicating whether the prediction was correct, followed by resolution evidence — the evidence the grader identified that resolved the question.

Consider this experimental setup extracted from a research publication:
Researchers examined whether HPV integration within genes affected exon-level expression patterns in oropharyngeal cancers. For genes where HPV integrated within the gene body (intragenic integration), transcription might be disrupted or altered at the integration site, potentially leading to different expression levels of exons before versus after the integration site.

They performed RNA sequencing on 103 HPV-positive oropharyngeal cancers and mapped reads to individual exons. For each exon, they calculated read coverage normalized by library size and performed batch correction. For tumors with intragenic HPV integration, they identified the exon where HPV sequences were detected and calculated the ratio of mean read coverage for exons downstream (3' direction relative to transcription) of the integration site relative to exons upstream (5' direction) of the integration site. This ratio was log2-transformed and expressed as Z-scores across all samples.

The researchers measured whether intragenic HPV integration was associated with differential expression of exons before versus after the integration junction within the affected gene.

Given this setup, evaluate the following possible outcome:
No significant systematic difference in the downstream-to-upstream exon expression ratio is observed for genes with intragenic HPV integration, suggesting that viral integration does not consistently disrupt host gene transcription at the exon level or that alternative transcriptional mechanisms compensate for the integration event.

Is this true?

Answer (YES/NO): NO